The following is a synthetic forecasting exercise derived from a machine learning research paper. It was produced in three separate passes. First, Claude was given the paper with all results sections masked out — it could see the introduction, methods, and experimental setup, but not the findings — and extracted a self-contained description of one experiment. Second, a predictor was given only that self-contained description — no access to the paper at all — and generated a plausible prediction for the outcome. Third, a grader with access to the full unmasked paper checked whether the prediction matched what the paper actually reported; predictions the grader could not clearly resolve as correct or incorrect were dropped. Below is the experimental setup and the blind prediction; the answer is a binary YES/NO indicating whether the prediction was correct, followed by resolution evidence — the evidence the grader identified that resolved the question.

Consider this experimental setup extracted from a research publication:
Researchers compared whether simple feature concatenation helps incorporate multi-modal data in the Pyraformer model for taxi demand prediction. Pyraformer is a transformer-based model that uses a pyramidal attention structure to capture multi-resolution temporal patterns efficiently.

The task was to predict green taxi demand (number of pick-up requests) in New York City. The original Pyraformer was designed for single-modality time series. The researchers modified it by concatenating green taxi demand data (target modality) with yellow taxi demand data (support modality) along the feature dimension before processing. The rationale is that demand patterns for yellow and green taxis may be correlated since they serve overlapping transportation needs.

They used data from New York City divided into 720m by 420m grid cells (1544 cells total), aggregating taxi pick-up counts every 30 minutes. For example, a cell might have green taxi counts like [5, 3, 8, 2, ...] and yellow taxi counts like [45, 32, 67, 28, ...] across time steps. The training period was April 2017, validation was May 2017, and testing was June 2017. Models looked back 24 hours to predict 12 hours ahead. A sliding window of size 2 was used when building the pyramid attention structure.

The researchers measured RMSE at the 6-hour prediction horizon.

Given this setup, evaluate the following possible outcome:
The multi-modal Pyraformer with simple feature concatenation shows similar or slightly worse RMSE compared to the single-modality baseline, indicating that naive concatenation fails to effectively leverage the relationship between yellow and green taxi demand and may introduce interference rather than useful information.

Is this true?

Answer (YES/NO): NO